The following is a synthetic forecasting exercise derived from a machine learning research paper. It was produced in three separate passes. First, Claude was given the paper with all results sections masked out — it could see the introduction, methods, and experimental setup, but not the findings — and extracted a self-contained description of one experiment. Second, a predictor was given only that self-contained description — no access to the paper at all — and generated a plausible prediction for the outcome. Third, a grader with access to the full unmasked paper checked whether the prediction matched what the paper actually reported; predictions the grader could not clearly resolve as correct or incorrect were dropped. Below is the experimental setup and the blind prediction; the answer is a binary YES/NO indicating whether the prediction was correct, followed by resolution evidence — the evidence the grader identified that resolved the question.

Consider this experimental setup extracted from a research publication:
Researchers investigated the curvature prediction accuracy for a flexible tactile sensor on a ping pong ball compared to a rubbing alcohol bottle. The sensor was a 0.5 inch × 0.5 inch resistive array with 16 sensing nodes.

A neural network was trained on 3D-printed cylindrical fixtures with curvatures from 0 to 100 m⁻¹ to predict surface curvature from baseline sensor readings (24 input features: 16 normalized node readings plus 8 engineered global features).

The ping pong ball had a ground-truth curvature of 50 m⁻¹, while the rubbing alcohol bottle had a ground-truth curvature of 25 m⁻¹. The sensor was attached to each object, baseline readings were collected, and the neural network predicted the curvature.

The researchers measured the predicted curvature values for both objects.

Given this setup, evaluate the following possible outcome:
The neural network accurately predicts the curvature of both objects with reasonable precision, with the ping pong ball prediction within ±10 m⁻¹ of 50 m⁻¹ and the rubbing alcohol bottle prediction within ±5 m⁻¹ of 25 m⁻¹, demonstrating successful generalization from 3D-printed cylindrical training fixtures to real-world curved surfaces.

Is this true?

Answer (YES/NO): YES